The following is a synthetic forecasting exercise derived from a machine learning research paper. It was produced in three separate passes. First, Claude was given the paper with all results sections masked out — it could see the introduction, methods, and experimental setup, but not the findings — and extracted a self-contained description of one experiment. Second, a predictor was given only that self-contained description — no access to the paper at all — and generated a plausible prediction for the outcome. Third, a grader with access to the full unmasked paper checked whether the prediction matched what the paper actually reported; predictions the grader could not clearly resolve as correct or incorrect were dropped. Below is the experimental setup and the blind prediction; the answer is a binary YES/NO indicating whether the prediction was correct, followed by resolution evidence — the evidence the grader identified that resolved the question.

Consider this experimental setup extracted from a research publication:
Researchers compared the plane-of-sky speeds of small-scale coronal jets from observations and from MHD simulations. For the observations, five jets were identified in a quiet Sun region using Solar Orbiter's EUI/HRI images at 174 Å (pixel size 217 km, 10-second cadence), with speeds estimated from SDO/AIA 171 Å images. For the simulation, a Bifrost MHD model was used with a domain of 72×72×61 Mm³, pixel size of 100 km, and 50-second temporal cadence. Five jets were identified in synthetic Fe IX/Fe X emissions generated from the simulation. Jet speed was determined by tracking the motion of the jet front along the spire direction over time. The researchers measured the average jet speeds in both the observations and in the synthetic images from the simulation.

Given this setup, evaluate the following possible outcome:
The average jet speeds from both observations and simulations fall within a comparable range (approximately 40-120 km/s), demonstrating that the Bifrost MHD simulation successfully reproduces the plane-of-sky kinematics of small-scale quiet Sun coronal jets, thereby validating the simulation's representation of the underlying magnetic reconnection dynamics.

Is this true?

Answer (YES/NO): YES